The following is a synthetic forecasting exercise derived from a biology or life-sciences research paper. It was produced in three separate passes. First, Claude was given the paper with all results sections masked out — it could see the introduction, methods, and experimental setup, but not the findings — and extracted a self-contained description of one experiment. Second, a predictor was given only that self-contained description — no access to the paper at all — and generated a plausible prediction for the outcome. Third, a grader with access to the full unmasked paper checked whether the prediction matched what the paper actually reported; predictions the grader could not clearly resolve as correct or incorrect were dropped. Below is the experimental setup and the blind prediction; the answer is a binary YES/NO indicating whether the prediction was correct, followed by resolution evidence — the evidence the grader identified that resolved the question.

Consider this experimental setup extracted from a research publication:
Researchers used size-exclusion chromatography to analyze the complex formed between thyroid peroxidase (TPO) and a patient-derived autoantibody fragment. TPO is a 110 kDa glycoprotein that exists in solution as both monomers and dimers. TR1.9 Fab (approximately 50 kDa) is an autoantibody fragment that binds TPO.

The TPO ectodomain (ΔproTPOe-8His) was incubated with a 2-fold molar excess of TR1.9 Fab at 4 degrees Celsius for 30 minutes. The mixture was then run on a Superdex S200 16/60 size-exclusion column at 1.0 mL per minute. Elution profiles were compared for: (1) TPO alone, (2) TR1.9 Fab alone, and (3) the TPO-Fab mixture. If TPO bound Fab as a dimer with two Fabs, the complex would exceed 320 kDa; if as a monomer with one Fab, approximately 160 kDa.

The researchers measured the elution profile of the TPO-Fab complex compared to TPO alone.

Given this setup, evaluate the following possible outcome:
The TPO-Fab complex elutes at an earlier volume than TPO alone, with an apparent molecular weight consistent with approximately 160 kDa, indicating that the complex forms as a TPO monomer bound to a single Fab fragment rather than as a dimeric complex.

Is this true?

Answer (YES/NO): NO